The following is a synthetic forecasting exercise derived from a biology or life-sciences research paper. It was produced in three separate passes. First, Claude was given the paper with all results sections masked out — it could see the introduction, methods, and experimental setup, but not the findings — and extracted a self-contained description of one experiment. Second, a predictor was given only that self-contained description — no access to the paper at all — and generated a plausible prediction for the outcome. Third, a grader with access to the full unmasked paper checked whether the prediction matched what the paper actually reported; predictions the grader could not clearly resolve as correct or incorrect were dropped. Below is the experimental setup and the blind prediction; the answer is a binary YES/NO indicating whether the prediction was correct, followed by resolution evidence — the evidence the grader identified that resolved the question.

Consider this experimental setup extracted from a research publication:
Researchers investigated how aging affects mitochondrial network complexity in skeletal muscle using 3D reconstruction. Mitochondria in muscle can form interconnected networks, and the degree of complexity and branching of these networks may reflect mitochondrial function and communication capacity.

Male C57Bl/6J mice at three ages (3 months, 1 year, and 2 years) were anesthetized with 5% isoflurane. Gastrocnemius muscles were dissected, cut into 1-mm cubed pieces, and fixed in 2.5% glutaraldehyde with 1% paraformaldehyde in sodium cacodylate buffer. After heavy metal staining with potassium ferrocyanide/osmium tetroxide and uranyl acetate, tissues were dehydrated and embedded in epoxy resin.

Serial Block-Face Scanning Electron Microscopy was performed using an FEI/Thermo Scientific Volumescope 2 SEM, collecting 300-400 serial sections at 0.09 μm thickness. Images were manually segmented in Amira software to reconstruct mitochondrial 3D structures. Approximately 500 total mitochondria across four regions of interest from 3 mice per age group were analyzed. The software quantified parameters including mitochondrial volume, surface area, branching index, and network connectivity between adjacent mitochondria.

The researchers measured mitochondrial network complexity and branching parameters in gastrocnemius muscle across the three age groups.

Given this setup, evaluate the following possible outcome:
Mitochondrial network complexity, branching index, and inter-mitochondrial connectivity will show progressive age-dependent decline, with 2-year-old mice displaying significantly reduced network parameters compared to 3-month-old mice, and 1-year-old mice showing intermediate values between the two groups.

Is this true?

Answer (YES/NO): YES